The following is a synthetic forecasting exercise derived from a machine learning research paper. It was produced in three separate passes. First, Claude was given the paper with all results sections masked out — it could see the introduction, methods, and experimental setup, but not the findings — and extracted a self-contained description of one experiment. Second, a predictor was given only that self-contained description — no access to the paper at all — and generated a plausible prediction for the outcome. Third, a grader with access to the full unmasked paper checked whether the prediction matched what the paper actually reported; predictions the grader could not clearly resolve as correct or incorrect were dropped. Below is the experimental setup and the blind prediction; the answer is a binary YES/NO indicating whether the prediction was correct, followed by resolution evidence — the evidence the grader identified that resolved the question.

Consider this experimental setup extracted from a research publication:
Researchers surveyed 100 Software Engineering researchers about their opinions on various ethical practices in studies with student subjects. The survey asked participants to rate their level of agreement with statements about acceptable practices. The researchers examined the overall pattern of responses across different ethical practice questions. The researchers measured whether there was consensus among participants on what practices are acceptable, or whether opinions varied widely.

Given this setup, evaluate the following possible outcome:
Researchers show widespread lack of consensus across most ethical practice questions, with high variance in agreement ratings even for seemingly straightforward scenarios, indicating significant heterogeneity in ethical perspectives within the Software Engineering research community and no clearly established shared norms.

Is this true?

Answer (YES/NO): NO